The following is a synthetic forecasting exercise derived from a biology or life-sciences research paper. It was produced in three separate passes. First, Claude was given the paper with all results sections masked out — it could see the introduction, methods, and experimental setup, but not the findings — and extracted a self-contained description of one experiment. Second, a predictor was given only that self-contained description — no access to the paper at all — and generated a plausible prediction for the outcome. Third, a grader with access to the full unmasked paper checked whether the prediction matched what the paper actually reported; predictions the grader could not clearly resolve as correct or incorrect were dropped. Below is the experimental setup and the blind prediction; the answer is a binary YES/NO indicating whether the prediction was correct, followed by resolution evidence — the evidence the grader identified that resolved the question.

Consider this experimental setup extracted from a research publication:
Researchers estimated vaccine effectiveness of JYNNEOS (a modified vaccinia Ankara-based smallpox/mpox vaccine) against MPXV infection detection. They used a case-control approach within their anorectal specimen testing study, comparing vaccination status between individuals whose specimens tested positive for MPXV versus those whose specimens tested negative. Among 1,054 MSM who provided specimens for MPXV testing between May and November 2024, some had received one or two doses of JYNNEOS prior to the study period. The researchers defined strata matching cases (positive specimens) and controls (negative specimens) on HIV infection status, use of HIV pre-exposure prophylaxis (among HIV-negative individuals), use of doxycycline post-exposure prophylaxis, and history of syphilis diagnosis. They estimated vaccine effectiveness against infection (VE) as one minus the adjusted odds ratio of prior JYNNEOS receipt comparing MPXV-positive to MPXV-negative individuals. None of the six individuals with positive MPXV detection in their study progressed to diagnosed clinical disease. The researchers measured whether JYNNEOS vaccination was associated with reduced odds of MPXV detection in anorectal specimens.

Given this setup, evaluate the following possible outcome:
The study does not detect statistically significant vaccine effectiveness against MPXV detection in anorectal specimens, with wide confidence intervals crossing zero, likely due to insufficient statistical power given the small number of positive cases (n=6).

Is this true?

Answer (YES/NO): YES